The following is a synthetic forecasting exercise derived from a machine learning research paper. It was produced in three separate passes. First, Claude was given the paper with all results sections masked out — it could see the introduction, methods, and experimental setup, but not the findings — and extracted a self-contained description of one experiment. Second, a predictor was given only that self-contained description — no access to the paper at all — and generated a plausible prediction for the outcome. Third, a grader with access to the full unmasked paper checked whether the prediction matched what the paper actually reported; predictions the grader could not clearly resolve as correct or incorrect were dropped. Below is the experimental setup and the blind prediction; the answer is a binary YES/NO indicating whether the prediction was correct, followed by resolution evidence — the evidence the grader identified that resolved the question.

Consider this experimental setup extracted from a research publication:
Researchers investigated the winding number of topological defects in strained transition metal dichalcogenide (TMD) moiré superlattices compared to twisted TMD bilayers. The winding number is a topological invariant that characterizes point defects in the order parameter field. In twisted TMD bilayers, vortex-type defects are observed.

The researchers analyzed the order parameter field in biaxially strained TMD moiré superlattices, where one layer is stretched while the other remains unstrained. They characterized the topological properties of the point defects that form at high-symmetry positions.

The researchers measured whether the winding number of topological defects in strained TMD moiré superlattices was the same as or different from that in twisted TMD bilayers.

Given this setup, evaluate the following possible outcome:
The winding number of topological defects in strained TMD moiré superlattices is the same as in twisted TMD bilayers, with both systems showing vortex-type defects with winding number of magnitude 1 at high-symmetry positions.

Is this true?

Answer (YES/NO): NO